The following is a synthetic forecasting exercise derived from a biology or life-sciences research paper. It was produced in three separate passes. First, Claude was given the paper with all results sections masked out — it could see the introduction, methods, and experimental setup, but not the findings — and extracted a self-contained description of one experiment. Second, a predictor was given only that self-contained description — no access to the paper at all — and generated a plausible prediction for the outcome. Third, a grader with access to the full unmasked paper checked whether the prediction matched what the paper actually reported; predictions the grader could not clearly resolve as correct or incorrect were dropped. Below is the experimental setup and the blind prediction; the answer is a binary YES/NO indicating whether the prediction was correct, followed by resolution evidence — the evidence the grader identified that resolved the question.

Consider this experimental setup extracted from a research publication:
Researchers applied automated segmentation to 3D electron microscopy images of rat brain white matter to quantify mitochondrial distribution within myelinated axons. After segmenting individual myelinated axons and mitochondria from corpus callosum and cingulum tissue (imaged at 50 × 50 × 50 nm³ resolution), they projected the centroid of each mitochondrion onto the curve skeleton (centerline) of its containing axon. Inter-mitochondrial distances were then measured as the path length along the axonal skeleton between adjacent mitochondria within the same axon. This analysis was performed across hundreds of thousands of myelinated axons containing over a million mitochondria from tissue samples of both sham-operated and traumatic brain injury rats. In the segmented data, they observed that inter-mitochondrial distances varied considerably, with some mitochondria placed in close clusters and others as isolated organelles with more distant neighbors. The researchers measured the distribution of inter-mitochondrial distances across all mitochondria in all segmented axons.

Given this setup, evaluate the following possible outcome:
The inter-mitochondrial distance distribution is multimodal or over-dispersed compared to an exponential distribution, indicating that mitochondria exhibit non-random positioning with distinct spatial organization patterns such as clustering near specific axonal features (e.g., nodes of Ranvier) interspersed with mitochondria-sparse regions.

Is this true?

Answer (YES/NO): YES